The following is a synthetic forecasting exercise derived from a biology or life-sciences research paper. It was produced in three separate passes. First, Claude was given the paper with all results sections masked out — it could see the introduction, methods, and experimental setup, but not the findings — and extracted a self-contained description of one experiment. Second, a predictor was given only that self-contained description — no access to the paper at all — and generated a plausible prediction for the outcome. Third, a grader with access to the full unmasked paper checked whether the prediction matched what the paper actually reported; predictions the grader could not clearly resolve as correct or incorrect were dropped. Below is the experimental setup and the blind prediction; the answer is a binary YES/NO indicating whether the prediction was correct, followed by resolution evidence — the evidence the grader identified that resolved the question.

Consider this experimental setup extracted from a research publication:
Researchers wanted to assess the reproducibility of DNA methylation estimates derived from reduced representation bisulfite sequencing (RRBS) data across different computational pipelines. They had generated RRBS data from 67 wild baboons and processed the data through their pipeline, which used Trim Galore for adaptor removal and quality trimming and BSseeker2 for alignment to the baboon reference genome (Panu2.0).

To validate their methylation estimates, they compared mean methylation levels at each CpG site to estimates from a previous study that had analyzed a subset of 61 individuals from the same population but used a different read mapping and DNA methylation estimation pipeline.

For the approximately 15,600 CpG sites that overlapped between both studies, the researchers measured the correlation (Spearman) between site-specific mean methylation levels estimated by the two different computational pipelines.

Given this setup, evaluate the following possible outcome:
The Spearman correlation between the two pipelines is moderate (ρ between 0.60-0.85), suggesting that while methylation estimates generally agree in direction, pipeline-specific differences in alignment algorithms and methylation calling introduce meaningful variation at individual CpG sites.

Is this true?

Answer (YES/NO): NO